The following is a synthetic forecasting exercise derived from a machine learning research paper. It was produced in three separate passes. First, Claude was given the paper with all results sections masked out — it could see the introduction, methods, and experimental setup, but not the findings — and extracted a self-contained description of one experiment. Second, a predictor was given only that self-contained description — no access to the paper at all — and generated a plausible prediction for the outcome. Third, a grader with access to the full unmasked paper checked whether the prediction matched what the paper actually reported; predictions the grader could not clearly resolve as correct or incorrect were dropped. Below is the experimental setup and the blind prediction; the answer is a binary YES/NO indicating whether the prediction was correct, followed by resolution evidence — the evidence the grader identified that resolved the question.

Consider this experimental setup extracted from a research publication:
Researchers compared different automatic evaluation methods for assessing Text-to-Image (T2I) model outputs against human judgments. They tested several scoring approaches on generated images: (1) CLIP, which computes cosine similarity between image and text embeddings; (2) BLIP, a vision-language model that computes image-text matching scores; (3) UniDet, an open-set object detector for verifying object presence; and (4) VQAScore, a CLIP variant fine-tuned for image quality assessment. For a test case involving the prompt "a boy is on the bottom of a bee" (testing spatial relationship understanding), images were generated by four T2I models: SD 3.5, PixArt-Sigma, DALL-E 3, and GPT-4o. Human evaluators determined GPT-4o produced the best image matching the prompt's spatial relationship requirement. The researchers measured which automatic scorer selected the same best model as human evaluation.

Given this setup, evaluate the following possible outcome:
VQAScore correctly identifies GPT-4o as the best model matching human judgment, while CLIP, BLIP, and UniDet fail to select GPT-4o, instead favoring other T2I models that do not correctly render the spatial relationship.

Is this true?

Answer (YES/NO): NO